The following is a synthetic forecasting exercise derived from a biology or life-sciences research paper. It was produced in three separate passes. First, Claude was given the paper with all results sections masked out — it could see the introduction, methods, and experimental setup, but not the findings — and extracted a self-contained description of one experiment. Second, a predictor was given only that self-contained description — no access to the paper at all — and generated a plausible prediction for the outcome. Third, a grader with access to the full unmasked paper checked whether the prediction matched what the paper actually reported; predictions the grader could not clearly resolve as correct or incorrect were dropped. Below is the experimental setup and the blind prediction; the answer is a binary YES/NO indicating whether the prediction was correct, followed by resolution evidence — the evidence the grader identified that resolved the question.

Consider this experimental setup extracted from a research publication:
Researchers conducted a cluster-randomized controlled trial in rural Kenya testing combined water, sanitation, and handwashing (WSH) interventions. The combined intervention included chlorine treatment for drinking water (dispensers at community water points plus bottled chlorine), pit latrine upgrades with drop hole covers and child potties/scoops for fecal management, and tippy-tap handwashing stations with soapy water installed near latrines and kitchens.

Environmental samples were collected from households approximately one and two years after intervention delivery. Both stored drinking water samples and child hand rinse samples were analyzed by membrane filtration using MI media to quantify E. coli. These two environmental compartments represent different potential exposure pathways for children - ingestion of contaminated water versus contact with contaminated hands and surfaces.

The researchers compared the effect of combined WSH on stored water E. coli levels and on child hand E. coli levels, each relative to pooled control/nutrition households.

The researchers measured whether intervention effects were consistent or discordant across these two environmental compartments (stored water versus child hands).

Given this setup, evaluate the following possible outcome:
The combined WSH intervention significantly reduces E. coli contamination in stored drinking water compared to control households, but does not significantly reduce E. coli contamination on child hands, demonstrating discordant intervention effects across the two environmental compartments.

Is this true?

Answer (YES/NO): YES